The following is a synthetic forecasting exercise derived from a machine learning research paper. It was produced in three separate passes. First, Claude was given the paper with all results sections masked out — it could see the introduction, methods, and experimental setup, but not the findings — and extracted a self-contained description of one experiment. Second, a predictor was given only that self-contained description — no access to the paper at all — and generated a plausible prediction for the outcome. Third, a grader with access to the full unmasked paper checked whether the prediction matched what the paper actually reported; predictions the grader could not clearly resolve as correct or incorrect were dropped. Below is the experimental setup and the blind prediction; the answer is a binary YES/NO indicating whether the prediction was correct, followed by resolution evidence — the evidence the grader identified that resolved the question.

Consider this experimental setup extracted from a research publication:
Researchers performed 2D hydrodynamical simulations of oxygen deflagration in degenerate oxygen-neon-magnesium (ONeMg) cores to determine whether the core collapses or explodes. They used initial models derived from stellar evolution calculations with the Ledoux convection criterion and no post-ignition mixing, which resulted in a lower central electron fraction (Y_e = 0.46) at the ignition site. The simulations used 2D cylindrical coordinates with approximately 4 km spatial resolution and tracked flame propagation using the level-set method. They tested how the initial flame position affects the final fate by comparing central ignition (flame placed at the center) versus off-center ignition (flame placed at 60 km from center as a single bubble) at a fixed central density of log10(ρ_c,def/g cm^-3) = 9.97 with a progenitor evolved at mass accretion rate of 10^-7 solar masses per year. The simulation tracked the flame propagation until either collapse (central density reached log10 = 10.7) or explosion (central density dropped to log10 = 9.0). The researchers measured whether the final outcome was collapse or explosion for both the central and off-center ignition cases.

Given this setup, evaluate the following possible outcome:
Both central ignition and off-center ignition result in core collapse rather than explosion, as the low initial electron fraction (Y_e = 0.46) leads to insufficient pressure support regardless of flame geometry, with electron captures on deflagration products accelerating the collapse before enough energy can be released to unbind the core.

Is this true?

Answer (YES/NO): NO